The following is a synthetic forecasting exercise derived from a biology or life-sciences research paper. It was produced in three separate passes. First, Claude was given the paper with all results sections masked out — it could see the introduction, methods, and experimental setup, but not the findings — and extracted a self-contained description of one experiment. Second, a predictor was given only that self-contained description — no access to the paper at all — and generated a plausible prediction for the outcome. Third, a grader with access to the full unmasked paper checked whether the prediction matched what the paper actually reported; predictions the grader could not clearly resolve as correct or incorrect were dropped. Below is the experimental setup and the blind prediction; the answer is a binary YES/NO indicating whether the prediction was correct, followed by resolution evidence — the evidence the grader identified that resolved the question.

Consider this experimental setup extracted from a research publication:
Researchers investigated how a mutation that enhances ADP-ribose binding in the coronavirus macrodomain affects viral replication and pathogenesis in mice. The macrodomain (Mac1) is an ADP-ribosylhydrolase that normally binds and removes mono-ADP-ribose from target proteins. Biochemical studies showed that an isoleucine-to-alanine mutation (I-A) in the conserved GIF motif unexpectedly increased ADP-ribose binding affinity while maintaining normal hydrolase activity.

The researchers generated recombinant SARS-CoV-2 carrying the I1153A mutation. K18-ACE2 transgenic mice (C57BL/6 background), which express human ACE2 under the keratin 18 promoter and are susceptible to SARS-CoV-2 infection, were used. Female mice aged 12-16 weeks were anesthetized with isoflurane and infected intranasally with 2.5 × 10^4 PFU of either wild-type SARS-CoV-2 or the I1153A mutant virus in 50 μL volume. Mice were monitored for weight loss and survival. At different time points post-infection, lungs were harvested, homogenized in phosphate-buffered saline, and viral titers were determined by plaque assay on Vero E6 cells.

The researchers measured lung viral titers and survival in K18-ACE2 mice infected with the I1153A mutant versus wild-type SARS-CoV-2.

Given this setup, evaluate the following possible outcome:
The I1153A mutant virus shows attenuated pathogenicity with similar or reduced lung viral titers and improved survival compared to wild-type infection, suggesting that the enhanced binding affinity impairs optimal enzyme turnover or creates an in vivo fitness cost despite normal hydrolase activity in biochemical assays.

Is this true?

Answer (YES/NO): YES